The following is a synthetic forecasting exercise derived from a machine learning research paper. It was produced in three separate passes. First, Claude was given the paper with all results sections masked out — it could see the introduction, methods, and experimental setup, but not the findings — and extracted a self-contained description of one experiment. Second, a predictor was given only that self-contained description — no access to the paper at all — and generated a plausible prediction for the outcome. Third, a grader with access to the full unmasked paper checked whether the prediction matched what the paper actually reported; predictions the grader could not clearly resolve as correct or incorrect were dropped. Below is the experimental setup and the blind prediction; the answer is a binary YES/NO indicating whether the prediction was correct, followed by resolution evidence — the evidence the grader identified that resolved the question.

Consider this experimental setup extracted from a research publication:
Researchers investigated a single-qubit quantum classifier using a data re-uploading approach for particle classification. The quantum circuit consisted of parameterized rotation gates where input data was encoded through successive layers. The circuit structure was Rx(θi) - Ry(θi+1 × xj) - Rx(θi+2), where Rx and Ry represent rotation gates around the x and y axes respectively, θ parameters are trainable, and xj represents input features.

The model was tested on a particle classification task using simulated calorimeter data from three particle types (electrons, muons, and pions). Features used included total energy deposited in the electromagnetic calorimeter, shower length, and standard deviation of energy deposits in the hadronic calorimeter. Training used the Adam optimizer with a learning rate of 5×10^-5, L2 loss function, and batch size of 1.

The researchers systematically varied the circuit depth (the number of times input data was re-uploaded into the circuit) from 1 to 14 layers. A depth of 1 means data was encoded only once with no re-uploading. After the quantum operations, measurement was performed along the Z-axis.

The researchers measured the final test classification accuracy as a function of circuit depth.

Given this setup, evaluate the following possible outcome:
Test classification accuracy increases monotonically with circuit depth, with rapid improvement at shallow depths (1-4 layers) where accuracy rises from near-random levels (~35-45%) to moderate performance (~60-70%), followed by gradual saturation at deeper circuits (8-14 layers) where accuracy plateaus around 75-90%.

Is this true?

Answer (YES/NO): NO